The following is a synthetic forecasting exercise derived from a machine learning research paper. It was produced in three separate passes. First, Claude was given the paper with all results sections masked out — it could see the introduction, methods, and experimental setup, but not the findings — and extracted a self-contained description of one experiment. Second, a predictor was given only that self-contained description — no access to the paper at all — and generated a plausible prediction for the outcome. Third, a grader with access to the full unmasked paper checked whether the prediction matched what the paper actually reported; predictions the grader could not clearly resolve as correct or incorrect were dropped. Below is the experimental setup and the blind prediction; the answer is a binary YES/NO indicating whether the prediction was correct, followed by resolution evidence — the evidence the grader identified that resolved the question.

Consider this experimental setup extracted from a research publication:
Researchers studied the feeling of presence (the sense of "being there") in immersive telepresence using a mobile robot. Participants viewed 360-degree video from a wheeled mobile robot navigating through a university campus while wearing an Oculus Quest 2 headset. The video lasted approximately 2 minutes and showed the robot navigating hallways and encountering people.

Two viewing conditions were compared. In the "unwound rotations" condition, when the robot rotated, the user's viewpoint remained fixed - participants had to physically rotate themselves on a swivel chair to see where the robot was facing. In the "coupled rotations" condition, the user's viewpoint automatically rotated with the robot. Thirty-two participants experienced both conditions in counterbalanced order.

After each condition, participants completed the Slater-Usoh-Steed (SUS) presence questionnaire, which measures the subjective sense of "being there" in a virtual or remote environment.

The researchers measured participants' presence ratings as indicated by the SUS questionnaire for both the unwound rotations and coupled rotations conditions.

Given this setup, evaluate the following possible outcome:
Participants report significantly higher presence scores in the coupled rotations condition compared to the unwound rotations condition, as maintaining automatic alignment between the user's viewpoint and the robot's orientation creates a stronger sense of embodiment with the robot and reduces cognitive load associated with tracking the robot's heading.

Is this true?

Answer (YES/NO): NO